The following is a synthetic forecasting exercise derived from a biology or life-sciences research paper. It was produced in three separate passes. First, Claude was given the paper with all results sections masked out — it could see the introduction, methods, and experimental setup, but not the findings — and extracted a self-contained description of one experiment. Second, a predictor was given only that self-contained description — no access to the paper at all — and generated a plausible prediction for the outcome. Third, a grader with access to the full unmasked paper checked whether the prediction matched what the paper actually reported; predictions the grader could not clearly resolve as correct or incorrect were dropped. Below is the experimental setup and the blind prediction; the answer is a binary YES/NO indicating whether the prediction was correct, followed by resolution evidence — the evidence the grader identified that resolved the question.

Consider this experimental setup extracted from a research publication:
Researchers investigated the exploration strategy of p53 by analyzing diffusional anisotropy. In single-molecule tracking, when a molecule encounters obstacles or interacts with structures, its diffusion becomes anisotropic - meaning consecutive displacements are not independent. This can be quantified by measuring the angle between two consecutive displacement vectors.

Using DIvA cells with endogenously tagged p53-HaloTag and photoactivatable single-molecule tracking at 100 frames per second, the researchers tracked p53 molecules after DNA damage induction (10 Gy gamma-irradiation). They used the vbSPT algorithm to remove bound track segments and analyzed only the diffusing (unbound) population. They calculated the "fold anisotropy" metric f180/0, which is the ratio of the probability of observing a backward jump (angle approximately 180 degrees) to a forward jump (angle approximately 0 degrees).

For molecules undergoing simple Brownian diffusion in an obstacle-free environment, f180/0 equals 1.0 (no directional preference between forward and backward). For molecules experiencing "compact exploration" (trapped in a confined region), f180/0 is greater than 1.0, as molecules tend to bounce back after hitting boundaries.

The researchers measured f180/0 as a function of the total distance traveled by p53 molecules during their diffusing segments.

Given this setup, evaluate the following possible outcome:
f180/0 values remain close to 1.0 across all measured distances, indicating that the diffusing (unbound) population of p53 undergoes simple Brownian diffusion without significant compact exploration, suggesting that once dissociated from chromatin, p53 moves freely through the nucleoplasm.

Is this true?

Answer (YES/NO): NO